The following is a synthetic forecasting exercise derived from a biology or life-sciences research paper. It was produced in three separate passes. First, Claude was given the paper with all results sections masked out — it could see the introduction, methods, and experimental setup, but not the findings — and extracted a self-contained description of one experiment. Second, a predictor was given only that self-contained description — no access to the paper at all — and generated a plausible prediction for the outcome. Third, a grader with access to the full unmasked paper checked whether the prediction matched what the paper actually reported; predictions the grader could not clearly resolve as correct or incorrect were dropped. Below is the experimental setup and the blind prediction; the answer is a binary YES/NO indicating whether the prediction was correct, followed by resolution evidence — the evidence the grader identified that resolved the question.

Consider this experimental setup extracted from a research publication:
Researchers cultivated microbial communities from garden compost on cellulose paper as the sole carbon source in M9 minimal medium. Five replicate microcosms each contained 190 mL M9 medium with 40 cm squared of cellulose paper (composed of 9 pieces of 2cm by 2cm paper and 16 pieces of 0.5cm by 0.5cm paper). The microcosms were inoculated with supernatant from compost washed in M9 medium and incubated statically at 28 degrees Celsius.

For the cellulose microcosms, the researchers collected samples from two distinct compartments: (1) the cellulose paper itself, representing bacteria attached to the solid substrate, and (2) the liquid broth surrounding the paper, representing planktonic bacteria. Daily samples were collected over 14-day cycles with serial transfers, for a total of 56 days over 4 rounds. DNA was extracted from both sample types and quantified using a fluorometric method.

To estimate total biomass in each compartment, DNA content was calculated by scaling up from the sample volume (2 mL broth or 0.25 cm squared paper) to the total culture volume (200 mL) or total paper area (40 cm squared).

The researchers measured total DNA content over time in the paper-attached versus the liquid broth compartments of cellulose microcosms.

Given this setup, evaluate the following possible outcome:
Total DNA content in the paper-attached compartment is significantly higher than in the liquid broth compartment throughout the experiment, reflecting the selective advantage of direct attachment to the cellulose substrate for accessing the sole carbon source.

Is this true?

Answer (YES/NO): YES